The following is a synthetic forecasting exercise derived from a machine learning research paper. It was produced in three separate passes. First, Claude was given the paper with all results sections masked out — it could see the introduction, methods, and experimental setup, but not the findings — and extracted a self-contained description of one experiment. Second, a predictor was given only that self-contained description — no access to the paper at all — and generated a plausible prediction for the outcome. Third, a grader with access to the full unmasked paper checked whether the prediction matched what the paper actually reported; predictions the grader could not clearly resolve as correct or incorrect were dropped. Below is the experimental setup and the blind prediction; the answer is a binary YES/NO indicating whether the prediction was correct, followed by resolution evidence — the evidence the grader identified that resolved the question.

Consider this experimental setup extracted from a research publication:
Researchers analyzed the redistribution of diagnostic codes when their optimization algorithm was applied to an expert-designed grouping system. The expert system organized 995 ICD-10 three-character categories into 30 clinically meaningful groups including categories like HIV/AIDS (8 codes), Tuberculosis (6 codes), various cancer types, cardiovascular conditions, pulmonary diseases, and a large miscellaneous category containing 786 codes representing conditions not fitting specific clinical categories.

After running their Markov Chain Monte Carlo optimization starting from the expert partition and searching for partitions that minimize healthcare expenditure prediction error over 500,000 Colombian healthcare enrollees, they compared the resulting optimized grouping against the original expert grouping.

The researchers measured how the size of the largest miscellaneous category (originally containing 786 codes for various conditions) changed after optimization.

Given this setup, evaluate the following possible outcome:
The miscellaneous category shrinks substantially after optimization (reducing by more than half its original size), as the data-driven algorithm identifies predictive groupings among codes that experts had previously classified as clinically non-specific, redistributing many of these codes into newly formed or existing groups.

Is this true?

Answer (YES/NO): YES